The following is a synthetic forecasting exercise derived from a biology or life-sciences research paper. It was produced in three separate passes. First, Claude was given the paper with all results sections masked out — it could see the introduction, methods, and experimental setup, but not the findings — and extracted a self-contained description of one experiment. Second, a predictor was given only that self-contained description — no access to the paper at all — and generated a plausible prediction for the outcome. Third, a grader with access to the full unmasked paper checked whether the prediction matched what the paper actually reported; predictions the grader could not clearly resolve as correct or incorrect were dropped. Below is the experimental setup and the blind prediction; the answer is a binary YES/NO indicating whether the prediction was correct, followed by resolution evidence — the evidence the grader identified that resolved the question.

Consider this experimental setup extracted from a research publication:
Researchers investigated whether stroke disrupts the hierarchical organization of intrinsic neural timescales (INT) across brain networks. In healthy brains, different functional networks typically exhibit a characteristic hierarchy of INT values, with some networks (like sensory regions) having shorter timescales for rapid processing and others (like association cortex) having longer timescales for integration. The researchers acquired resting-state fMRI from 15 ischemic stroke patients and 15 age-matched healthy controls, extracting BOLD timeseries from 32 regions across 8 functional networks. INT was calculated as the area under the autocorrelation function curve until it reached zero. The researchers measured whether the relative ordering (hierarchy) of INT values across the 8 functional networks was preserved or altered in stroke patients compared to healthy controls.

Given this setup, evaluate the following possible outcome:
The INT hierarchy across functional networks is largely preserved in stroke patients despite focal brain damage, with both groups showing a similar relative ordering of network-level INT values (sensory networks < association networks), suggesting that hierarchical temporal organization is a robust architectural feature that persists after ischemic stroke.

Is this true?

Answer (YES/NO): NO